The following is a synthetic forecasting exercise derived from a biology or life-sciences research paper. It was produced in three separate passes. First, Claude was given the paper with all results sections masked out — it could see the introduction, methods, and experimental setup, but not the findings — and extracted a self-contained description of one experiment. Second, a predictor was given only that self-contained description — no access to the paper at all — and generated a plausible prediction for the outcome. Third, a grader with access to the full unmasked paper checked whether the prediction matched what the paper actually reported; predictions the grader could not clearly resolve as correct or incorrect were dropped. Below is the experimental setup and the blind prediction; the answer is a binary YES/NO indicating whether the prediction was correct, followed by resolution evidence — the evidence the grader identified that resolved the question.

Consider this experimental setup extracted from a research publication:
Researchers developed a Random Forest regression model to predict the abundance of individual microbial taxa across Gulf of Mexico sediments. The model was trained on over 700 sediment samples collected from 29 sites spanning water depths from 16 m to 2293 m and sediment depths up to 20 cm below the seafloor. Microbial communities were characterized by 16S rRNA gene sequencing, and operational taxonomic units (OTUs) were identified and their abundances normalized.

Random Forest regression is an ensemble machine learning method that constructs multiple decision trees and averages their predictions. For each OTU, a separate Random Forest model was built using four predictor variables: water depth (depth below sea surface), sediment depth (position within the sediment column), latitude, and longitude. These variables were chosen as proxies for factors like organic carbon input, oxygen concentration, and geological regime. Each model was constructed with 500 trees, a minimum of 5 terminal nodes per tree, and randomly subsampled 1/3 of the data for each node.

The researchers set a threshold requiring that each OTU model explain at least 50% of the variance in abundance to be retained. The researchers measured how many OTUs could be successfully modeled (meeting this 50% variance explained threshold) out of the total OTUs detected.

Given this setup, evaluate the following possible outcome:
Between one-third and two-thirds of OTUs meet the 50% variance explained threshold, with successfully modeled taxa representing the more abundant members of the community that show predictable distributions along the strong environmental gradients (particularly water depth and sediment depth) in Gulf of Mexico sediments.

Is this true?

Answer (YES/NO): NO